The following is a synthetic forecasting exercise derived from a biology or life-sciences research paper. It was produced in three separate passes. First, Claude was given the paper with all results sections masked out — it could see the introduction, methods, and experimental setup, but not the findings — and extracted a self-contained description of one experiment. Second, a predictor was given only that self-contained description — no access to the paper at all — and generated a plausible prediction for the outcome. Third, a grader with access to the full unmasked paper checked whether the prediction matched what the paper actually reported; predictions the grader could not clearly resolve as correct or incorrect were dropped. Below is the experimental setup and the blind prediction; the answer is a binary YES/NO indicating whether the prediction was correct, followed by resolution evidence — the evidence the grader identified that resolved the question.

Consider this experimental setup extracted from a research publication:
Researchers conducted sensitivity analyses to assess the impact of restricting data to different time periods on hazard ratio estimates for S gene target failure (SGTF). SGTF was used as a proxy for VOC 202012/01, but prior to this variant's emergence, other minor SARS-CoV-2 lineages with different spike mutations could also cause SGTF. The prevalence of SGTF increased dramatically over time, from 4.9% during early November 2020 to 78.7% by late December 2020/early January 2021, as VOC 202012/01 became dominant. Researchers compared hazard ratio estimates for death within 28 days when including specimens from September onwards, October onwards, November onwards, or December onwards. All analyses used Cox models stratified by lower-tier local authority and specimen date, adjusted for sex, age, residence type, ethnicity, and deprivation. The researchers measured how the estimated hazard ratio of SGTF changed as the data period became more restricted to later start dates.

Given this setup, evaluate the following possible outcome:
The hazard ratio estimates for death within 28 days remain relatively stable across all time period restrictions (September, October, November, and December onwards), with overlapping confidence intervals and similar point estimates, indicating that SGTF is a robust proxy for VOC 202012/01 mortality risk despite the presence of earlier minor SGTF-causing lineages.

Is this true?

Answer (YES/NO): NO